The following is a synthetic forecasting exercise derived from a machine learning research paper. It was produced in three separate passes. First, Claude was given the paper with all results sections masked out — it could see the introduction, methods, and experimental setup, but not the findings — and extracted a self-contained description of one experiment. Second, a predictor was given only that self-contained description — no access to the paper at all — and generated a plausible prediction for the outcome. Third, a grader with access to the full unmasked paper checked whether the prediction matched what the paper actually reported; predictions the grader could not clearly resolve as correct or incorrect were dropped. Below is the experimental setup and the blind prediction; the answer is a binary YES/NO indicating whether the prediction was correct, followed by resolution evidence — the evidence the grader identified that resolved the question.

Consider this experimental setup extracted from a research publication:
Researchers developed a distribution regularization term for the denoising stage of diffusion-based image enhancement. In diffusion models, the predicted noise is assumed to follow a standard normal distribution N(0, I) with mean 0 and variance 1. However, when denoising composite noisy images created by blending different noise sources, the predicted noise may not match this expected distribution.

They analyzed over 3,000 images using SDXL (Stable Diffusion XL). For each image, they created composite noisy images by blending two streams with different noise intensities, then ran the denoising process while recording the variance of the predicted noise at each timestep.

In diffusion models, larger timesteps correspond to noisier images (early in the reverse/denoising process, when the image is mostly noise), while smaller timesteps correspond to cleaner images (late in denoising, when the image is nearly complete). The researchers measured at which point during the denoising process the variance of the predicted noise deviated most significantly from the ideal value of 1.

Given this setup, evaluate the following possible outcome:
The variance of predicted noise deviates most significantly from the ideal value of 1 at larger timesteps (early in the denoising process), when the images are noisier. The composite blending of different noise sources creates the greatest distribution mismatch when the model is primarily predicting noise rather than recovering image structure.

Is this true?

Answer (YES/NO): YES